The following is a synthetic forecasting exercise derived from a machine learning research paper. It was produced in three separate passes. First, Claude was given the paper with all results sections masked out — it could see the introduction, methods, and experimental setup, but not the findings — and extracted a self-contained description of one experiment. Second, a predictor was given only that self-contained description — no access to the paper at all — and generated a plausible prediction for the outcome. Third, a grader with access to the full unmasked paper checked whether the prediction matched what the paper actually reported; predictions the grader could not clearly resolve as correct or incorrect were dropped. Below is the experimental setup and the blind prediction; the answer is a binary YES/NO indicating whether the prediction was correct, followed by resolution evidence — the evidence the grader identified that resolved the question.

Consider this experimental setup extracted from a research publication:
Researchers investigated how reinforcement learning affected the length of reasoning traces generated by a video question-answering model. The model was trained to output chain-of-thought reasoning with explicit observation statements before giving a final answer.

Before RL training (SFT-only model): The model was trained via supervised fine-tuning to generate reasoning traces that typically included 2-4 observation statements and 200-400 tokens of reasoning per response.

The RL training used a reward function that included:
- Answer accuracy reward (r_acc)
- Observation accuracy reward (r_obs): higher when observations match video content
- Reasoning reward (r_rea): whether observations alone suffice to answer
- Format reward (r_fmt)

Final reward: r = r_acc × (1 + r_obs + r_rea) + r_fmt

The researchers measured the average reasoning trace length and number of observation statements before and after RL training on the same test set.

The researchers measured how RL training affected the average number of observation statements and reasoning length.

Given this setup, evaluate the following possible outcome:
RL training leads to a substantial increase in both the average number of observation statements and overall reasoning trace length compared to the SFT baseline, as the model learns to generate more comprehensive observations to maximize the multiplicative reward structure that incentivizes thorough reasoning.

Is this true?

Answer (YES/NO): NO